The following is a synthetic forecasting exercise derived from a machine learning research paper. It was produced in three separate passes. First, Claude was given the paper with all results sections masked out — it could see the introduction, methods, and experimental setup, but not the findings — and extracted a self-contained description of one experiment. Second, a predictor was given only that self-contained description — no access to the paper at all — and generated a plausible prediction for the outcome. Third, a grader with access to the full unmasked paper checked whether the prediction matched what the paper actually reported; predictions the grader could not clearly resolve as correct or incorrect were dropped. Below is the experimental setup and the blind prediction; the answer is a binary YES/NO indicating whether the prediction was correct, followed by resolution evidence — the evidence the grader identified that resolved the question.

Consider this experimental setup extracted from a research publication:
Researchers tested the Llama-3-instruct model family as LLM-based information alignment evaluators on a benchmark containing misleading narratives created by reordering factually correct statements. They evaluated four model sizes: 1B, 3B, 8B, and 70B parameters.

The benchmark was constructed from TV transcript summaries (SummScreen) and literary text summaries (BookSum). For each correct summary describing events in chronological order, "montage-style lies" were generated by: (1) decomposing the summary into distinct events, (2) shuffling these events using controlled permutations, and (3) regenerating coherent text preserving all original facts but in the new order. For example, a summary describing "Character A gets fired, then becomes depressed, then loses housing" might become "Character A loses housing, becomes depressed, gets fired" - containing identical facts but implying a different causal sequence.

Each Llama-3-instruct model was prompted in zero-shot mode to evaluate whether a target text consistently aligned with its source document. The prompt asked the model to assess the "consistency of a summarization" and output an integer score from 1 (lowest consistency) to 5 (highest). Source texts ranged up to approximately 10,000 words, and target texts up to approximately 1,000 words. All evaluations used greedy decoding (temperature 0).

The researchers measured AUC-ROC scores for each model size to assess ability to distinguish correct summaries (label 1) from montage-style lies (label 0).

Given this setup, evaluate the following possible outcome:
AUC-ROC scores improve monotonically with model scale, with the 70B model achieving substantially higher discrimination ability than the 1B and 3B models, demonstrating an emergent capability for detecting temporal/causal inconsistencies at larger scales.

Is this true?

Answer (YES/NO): NO